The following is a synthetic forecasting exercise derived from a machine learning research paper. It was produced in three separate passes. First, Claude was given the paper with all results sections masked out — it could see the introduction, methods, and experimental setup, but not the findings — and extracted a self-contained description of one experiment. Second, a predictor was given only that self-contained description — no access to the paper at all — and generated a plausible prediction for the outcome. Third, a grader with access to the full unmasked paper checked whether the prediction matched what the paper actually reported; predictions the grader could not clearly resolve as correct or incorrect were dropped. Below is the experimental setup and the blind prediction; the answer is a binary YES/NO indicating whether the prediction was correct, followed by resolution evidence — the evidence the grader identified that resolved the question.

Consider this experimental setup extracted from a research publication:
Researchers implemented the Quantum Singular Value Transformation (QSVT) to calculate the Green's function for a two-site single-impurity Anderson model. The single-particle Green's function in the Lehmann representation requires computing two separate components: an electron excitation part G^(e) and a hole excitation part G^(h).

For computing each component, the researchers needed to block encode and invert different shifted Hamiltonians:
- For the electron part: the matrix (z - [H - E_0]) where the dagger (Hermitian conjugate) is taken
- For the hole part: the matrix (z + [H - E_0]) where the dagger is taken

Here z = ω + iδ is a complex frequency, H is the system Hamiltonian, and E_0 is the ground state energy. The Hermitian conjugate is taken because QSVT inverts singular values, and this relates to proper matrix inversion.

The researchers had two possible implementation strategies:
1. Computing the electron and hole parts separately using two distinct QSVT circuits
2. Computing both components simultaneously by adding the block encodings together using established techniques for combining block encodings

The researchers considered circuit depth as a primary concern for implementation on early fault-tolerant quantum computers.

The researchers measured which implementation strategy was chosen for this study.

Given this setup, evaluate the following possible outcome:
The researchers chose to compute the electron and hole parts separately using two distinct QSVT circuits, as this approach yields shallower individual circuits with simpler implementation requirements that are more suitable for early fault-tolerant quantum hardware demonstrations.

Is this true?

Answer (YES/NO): YES